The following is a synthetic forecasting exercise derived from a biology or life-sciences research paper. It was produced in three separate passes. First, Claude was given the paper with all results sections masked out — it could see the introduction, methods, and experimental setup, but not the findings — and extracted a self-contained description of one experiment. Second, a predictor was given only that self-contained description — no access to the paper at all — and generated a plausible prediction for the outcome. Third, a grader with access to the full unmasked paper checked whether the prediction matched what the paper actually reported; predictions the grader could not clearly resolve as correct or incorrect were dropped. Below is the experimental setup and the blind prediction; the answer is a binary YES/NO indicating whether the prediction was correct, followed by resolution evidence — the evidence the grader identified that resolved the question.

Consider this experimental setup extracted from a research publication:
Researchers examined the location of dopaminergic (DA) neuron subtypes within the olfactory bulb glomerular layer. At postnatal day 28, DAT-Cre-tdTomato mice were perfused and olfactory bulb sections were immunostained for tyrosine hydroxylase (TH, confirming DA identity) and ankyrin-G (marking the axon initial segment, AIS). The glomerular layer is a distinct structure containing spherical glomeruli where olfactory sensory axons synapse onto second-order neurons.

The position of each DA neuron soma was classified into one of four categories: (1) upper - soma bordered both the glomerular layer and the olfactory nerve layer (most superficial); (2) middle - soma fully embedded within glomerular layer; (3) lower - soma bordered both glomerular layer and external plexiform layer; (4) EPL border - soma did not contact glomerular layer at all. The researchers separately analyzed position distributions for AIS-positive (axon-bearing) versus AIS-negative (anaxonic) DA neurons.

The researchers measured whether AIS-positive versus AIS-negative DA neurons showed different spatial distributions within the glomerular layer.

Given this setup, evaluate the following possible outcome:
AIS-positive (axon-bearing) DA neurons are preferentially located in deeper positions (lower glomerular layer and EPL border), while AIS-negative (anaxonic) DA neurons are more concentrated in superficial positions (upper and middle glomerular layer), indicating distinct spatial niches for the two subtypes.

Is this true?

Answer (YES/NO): YES